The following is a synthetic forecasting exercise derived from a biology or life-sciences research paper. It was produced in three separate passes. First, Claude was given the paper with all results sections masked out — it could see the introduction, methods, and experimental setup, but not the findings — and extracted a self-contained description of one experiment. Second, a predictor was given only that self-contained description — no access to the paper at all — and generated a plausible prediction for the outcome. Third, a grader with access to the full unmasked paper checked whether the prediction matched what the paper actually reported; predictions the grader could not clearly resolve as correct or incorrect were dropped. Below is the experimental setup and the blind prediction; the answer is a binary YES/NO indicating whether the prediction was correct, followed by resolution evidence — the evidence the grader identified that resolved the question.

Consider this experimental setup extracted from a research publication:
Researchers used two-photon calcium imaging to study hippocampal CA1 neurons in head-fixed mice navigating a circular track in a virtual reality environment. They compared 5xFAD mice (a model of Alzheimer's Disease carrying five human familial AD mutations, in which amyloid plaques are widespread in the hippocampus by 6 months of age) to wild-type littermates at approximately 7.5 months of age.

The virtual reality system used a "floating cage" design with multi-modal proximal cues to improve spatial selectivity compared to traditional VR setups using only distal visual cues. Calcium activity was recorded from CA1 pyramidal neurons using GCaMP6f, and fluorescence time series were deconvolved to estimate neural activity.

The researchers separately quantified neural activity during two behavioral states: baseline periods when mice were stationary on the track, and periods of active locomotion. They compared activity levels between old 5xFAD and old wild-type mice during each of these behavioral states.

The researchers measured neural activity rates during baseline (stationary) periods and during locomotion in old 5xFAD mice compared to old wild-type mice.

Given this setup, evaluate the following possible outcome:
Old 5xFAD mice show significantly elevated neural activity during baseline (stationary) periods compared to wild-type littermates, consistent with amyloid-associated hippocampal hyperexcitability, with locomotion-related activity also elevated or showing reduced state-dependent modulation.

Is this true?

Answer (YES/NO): YES